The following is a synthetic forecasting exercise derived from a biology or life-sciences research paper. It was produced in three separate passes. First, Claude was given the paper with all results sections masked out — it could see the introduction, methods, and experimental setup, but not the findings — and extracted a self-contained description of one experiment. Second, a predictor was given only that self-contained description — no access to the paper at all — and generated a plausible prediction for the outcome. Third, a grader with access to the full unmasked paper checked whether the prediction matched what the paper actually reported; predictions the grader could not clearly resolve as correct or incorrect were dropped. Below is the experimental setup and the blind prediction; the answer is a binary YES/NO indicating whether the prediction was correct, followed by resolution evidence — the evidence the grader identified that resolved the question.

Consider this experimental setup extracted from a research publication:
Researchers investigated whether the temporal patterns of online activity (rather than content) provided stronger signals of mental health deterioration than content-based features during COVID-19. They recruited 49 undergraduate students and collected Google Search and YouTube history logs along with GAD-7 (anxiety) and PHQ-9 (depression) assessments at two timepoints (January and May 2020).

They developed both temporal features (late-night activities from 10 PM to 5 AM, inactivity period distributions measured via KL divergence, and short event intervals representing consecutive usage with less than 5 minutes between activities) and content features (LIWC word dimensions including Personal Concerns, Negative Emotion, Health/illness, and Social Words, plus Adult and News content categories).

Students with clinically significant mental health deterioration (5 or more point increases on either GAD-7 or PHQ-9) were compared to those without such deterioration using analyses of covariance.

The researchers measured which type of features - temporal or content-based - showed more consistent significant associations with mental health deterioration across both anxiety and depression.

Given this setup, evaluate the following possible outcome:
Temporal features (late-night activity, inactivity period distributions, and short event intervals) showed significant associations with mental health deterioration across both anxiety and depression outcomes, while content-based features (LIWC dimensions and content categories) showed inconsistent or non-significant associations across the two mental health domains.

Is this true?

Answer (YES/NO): NO